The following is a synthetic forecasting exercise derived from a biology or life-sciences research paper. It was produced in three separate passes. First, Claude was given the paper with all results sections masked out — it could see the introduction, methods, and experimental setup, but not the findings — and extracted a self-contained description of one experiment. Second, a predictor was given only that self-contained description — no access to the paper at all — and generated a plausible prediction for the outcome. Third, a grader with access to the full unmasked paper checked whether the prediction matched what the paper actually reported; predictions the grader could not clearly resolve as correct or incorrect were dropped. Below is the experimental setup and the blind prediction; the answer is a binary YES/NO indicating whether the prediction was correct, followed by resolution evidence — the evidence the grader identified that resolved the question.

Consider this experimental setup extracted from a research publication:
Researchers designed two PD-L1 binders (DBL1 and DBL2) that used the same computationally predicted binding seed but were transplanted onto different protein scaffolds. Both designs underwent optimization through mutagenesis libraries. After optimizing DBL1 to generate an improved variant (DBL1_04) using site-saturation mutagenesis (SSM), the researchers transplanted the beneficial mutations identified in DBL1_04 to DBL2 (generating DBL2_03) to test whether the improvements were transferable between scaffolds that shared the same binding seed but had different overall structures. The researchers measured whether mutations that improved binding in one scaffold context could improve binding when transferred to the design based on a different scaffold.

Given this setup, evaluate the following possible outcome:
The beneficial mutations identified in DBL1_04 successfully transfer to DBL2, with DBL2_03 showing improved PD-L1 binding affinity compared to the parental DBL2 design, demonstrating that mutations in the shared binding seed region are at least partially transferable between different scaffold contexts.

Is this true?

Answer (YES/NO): YES